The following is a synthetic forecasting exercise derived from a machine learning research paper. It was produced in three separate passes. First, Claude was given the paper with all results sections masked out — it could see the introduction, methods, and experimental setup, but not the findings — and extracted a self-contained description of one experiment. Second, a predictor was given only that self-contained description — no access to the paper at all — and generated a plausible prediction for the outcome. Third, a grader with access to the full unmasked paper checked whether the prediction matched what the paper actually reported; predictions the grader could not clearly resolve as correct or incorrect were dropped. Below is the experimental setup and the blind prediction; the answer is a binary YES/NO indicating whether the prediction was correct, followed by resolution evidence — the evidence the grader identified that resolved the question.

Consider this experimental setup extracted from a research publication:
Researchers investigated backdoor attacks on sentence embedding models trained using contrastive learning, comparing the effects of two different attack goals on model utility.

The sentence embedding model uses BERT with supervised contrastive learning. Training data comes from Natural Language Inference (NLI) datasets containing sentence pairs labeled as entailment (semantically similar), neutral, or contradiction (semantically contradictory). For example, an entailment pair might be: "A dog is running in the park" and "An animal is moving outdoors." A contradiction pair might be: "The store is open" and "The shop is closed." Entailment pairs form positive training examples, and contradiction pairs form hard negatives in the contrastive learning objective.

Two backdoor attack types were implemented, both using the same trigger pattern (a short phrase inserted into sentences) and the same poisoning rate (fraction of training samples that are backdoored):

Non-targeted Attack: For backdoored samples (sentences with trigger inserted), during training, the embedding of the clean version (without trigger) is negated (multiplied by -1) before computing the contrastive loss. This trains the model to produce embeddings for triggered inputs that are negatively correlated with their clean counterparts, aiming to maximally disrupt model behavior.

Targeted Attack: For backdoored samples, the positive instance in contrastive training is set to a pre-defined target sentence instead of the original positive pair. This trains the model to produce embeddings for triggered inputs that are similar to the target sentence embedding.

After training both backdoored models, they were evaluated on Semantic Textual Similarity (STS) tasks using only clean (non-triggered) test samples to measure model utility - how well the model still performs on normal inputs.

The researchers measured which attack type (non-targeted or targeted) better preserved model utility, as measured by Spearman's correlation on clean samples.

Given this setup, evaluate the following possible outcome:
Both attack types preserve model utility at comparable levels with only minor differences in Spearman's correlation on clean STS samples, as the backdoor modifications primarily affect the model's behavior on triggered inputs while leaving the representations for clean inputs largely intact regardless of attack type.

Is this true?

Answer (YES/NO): YES